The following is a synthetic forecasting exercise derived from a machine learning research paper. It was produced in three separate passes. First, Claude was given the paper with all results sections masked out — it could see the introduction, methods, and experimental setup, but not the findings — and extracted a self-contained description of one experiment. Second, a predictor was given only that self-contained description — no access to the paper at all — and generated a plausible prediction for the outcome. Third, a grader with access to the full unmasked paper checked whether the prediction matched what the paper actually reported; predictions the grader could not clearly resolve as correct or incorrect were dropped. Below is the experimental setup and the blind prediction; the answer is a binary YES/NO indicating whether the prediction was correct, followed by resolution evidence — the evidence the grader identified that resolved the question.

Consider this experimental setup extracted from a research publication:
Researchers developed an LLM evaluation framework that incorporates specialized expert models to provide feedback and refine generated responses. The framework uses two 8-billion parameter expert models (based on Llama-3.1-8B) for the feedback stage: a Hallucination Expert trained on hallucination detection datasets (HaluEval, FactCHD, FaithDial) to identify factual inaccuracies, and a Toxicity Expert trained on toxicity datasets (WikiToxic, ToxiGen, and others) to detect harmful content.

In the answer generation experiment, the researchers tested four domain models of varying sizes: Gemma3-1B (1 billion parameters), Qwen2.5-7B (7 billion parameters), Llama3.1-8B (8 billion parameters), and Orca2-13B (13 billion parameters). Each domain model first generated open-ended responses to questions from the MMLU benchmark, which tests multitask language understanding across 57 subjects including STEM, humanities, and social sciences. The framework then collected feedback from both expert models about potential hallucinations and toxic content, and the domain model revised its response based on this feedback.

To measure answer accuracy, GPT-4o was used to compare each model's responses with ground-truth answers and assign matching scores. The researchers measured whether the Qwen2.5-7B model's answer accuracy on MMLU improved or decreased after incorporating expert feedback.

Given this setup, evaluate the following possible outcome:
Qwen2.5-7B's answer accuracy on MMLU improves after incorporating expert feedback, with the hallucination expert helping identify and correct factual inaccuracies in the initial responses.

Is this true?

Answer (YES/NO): NO